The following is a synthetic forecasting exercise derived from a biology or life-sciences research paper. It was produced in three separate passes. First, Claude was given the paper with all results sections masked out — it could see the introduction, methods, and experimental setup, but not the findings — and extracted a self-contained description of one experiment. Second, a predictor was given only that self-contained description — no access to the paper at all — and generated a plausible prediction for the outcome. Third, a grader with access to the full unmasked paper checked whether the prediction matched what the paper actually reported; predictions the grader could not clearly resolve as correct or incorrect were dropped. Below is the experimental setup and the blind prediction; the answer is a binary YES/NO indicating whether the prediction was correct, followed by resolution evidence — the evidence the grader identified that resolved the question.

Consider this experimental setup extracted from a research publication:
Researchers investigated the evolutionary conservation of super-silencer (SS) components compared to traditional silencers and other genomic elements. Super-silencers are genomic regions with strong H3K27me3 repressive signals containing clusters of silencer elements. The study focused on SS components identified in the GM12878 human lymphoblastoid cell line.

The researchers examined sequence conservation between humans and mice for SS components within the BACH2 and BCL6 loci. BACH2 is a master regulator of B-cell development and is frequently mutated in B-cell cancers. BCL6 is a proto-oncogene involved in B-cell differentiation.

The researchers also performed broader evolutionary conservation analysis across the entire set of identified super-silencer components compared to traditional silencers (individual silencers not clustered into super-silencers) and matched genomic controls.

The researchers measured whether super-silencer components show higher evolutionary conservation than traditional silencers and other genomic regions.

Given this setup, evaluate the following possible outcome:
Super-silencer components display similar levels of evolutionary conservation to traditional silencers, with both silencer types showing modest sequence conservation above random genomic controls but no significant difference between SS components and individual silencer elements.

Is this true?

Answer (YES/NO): NO